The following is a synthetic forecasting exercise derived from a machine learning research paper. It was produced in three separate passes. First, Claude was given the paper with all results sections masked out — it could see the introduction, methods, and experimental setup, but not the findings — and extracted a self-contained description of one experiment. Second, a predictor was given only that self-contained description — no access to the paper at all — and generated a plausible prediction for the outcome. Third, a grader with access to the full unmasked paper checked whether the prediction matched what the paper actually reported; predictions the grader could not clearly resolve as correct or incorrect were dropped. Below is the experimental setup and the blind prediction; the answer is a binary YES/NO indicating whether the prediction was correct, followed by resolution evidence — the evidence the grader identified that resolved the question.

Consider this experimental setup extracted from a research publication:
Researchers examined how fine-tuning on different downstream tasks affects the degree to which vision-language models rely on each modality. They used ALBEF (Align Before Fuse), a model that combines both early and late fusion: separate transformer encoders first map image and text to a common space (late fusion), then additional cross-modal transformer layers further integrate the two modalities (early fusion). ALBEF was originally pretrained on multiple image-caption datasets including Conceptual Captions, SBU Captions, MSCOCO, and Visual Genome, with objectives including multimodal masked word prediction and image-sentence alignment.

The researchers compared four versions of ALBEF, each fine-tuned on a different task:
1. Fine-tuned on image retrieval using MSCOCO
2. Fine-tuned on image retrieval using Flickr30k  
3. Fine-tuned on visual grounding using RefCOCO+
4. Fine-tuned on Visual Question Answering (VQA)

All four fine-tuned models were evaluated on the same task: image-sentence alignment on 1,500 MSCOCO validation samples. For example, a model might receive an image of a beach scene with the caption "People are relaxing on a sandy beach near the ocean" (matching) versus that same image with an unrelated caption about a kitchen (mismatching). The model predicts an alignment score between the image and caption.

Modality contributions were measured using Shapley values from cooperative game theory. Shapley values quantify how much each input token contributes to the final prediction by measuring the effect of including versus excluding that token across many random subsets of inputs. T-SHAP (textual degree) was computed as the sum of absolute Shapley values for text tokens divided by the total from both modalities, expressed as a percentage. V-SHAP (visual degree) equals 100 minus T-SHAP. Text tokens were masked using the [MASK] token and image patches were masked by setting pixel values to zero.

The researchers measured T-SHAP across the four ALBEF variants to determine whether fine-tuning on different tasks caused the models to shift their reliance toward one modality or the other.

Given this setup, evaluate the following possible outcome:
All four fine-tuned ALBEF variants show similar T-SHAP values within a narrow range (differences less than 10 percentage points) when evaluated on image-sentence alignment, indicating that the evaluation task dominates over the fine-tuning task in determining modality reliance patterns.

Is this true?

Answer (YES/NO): NO